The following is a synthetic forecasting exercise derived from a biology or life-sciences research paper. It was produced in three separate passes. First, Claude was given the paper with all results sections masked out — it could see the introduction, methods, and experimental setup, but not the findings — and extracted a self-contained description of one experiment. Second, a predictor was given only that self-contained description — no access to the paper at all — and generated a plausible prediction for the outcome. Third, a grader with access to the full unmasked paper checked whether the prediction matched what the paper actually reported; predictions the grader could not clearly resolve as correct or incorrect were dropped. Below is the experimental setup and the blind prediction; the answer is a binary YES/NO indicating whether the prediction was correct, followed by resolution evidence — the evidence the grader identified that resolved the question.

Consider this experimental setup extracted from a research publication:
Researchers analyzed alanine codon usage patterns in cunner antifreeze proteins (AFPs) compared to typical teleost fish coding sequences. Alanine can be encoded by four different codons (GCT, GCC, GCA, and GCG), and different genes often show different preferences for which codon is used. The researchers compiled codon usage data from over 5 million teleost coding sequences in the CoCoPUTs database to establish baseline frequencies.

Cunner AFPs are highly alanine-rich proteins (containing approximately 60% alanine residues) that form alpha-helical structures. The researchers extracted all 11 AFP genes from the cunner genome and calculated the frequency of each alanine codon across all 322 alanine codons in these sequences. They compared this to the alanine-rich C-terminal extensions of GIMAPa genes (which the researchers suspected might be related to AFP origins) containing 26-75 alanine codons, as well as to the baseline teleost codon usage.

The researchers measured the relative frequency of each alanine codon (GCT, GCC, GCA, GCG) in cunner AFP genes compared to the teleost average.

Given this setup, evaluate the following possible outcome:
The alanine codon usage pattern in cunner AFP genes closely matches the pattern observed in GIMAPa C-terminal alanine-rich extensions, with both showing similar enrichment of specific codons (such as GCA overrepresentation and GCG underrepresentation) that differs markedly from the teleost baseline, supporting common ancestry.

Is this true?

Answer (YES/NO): NO